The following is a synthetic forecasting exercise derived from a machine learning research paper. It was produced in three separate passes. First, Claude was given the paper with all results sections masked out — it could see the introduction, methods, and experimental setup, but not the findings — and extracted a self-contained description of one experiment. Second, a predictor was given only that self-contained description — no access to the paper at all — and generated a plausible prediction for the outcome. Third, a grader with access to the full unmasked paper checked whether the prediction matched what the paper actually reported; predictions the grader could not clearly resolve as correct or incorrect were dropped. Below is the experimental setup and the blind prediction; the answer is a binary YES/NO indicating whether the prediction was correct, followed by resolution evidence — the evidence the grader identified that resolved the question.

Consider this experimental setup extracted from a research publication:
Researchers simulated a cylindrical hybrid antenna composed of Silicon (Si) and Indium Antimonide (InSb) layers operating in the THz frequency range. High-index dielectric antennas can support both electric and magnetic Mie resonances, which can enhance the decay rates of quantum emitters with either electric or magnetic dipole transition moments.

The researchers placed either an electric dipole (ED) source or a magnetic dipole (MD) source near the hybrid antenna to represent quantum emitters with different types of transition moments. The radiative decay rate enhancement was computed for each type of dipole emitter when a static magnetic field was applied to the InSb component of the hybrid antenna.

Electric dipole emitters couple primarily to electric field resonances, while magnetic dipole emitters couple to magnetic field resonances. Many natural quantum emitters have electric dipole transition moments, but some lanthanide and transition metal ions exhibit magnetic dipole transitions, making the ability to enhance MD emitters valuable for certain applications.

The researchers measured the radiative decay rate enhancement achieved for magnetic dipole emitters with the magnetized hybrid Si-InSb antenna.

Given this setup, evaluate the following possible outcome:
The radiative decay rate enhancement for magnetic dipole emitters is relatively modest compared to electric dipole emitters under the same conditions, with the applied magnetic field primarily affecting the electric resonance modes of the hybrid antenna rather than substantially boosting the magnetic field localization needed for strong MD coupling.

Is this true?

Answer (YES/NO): NO